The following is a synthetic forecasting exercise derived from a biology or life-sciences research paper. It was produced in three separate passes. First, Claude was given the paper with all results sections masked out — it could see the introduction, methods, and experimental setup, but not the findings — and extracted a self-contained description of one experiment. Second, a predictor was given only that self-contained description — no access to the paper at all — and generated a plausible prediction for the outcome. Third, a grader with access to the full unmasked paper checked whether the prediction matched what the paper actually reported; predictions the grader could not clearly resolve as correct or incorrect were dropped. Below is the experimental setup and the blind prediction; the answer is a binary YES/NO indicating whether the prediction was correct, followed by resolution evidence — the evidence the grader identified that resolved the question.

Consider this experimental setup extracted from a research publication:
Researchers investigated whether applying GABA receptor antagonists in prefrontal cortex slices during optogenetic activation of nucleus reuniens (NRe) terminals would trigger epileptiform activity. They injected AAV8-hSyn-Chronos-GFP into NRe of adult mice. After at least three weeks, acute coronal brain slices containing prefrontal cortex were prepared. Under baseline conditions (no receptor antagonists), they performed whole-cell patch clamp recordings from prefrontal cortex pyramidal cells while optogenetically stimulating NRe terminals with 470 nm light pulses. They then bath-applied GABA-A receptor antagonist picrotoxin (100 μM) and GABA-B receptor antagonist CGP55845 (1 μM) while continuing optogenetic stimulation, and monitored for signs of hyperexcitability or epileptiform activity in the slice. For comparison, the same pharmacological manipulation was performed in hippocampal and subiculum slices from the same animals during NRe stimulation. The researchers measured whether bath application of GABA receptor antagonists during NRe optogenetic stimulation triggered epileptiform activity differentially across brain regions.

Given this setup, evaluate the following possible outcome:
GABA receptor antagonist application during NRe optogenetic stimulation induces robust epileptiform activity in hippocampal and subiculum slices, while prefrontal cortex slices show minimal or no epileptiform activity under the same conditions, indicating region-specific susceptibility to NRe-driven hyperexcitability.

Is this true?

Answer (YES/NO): NO